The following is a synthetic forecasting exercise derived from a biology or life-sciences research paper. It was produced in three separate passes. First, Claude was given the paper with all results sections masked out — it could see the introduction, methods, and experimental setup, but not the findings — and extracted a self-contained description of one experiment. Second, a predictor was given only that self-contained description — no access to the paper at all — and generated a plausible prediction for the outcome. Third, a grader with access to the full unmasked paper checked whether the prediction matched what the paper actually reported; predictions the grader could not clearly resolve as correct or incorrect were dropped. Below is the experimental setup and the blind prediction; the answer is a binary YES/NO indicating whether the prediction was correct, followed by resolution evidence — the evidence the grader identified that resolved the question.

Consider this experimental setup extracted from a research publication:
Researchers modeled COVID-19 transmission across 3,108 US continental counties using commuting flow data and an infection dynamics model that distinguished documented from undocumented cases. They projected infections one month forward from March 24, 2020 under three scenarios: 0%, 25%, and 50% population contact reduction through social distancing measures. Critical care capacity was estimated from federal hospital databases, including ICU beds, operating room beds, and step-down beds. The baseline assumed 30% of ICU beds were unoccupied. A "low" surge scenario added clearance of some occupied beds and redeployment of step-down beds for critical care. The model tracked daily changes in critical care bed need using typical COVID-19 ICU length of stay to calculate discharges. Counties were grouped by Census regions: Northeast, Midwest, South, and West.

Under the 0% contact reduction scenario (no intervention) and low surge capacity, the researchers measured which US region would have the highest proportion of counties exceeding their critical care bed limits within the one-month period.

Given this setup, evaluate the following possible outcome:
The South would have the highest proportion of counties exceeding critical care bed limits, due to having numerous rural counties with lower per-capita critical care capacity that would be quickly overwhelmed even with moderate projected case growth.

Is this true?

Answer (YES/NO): NO